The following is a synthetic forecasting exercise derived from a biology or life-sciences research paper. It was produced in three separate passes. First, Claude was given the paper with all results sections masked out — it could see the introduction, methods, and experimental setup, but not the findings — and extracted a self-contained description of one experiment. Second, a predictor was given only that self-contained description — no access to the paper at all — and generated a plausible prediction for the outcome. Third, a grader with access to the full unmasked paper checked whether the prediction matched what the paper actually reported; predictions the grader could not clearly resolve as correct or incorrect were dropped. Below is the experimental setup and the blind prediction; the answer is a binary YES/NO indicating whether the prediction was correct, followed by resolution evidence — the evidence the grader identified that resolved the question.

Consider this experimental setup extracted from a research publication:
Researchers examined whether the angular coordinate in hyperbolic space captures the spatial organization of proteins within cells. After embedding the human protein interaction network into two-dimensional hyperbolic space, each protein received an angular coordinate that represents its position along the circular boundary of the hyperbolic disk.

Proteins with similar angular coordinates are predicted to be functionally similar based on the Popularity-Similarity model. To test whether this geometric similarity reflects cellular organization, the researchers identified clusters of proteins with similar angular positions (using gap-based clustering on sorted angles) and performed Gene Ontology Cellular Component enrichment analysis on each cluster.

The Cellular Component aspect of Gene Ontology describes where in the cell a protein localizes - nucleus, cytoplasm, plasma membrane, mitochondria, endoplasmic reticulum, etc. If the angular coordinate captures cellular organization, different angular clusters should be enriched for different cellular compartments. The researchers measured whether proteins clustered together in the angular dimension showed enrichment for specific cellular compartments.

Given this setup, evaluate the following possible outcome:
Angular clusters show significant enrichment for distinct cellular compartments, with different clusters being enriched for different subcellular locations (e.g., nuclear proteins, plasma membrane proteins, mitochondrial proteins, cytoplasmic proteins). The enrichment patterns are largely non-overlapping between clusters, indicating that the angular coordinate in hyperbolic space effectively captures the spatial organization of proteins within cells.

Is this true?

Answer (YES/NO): YES